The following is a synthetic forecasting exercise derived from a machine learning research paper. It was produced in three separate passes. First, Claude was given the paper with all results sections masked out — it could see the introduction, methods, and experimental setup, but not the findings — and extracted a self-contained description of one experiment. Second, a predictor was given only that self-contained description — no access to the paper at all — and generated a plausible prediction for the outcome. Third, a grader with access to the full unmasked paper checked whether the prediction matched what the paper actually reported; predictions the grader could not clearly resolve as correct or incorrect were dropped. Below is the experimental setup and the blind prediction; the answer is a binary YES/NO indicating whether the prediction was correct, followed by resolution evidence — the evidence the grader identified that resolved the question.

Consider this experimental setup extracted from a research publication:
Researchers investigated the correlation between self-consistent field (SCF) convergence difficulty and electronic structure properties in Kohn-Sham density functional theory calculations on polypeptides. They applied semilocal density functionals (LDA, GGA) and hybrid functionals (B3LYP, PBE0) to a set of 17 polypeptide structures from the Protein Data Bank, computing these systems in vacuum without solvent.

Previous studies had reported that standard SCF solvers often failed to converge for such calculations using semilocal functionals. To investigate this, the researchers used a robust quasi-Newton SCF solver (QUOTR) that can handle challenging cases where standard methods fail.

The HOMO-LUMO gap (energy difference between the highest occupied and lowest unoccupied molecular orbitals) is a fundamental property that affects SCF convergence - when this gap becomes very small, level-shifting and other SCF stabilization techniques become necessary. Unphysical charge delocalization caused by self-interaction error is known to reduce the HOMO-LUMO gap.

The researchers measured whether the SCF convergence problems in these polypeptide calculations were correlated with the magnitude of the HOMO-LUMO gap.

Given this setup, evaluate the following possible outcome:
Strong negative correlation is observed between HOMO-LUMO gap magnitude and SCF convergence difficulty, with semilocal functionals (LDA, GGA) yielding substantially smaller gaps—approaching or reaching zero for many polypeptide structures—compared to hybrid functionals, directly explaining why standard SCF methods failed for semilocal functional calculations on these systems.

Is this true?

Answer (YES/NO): YES